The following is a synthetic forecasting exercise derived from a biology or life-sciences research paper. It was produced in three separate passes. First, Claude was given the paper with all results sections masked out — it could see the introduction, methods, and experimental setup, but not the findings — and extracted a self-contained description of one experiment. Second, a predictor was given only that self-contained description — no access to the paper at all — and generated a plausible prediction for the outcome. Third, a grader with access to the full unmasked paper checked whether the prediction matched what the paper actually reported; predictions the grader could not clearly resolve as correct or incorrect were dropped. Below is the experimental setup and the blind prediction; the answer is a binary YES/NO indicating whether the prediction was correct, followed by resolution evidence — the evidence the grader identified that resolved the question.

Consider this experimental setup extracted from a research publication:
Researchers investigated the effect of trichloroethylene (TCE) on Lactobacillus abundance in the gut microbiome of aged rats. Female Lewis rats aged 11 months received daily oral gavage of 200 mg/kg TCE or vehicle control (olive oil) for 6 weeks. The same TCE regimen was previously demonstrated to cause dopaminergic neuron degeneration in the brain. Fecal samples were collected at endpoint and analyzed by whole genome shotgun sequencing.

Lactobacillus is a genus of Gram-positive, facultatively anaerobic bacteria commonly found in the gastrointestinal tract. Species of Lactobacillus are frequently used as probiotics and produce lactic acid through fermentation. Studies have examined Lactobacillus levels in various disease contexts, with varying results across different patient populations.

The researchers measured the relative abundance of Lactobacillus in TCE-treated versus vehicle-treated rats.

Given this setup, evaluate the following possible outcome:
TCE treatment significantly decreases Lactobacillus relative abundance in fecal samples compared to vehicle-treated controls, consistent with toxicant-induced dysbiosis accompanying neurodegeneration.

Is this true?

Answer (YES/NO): YES